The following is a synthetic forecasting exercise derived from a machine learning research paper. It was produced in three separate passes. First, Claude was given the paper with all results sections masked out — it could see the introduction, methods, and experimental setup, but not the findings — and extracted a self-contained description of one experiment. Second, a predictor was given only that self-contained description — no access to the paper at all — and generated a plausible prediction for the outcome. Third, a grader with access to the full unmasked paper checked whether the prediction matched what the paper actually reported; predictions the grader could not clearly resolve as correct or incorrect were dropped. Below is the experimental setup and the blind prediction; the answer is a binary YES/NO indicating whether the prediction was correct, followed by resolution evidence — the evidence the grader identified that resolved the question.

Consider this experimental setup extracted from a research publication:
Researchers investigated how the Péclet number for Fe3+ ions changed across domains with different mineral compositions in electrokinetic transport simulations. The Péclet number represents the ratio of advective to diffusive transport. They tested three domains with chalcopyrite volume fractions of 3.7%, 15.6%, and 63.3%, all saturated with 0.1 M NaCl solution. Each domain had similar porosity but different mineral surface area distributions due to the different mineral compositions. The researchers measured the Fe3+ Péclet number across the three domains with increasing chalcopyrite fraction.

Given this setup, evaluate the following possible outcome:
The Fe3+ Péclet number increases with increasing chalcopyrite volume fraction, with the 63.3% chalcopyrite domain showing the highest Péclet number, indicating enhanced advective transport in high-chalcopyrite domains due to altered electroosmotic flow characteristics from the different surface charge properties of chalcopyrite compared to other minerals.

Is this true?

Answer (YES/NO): NO